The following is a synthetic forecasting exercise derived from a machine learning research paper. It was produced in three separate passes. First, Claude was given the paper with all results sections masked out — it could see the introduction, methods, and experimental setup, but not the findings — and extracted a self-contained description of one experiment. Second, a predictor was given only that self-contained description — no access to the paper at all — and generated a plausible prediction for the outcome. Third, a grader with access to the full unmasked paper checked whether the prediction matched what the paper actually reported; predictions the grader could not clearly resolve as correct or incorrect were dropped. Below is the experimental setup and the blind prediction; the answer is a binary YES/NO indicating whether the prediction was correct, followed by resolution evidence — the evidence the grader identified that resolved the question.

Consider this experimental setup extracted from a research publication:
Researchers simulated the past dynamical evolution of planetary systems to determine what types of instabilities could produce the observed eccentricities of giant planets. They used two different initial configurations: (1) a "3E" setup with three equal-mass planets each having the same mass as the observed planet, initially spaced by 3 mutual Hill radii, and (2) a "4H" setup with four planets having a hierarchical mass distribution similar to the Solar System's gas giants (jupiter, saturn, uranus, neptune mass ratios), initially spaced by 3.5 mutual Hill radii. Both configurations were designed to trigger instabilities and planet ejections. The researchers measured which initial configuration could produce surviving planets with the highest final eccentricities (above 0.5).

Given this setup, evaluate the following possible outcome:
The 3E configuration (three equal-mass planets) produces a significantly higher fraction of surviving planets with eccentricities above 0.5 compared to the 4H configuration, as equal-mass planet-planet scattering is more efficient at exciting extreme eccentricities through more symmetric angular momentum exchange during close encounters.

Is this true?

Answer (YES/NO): YES